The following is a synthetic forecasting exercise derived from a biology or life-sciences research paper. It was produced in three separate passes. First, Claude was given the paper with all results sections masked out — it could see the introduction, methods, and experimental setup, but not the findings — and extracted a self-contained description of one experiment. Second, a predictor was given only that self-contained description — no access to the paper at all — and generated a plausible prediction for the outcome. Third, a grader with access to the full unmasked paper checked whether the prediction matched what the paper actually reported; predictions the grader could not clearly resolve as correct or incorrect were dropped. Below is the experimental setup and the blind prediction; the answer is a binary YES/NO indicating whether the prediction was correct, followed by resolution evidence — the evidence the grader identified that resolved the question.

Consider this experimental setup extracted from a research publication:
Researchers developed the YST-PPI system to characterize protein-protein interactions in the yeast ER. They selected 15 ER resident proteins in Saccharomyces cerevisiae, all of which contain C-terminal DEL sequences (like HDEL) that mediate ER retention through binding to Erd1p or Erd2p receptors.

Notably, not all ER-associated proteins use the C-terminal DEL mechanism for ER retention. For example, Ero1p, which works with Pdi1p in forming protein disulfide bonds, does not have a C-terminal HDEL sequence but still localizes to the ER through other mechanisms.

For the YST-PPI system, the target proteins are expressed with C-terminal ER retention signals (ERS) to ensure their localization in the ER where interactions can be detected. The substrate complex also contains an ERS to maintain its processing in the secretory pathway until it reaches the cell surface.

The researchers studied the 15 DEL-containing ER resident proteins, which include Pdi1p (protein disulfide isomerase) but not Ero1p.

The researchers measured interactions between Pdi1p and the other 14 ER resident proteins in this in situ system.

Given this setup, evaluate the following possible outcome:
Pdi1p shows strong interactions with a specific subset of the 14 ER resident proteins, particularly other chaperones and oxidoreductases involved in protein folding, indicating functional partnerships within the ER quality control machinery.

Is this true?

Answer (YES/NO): NO